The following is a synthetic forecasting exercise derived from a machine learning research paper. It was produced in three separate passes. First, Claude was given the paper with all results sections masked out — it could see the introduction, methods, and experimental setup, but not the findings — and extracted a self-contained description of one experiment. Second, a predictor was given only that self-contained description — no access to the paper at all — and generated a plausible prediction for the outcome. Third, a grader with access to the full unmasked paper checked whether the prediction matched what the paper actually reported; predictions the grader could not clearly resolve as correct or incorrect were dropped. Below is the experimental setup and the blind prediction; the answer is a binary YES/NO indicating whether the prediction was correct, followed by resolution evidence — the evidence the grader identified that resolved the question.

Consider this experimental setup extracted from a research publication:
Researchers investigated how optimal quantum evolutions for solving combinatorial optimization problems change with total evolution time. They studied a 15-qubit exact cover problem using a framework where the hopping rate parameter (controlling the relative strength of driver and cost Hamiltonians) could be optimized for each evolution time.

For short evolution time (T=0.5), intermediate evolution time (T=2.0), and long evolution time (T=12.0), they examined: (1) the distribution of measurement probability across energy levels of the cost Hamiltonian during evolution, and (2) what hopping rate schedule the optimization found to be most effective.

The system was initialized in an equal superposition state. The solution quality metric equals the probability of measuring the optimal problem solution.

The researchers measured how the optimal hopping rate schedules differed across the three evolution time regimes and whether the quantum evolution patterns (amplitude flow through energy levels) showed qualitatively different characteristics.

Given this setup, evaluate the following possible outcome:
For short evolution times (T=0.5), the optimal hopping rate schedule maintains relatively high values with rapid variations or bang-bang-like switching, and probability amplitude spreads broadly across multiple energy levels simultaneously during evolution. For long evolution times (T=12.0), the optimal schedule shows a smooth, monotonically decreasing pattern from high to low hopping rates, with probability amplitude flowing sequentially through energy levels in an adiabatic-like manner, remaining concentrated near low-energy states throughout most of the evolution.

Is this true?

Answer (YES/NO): NO